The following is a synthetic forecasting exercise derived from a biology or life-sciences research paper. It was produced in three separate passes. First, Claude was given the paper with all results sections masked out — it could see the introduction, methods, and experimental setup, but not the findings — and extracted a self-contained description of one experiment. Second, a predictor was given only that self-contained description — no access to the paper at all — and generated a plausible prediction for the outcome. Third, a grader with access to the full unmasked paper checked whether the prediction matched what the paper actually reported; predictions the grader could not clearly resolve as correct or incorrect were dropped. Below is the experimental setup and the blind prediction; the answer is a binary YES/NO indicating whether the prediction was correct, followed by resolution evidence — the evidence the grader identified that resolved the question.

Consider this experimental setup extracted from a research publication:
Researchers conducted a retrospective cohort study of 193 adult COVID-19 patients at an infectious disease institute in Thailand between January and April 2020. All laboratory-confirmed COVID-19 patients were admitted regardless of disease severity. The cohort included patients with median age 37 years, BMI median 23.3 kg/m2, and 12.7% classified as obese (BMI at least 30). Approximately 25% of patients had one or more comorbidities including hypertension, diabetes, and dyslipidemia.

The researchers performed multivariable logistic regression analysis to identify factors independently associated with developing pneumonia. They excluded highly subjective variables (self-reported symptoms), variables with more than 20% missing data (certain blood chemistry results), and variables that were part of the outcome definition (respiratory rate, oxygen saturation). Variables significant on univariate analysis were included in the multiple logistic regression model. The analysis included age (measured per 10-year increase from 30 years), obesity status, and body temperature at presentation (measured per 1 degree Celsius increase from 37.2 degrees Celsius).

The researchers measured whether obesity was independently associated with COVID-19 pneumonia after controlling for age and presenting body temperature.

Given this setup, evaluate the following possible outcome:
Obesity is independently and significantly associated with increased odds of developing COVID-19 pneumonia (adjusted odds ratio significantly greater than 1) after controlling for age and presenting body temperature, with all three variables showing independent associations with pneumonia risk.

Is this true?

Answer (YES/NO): YES